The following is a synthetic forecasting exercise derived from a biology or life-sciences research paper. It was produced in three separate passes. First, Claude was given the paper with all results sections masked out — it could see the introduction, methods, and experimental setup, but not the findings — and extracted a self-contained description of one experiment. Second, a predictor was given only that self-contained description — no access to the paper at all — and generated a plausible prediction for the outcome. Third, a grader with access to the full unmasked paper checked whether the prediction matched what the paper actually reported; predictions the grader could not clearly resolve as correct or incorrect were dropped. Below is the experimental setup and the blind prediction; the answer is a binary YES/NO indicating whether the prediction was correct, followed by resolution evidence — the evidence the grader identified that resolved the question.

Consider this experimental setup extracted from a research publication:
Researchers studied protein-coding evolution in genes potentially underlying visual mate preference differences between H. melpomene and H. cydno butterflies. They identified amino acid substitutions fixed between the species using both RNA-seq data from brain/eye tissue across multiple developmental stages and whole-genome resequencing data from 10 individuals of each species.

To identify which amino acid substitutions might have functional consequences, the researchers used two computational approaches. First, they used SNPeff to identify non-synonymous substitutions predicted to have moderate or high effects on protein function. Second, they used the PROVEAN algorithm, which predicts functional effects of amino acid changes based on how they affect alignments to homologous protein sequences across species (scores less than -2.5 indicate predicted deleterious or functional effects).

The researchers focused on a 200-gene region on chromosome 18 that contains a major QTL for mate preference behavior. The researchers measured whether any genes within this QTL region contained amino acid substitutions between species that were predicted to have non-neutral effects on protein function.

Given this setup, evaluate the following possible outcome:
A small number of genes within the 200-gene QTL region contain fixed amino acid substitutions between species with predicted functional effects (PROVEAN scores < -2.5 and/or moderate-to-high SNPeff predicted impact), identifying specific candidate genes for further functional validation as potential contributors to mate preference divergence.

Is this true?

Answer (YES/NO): YES